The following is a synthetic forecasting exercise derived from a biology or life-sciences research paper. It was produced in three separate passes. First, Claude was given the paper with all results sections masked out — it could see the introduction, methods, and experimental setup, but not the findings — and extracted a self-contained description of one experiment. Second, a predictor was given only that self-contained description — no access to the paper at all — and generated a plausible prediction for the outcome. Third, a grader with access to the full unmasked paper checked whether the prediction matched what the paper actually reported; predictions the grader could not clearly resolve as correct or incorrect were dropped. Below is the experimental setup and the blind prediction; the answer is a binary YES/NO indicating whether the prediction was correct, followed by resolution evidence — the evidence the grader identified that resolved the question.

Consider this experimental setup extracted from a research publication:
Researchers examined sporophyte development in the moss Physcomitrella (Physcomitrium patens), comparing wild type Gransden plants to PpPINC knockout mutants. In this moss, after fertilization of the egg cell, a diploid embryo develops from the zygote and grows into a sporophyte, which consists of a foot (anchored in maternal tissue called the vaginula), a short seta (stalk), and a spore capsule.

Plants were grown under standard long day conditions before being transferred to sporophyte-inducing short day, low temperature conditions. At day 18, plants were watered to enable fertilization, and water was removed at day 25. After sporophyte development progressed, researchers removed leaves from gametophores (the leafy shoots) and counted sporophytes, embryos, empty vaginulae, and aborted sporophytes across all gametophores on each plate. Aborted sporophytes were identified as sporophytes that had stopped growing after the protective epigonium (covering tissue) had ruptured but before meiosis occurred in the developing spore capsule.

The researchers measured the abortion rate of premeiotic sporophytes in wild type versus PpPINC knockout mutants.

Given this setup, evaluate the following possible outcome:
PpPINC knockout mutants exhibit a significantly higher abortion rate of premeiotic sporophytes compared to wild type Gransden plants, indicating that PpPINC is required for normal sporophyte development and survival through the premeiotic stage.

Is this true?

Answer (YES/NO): YES